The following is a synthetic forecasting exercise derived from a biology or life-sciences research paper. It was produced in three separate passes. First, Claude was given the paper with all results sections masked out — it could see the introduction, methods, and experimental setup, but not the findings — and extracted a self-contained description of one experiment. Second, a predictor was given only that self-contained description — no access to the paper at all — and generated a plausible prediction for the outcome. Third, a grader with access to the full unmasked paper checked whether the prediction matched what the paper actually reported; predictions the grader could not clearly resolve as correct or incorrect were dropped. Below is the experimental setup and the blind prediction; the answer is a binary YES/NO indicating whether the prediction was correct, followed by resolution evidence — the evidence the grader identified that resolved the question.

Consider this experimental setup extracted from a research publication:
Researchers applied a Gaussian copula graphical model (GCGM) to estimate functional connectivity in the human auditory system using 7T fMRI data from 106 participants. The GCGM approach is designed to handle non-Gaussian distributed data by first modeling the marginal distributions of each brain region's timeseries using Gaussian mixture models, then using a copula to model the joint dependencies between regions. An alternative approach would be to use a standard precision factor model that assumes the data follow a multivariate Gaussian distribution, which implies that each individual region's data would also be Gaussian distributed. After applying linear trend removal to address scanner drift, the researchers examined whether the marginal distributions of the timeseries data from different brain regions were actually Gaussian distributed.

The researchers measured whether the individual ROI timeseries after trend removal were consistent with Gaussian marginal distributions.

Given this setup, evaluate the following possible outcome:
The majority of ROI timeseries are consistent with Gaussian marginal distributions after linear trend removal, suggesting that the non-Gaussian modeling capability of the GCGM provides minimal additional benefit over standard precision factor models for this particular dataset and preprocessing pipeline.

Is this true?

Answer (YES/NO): NO